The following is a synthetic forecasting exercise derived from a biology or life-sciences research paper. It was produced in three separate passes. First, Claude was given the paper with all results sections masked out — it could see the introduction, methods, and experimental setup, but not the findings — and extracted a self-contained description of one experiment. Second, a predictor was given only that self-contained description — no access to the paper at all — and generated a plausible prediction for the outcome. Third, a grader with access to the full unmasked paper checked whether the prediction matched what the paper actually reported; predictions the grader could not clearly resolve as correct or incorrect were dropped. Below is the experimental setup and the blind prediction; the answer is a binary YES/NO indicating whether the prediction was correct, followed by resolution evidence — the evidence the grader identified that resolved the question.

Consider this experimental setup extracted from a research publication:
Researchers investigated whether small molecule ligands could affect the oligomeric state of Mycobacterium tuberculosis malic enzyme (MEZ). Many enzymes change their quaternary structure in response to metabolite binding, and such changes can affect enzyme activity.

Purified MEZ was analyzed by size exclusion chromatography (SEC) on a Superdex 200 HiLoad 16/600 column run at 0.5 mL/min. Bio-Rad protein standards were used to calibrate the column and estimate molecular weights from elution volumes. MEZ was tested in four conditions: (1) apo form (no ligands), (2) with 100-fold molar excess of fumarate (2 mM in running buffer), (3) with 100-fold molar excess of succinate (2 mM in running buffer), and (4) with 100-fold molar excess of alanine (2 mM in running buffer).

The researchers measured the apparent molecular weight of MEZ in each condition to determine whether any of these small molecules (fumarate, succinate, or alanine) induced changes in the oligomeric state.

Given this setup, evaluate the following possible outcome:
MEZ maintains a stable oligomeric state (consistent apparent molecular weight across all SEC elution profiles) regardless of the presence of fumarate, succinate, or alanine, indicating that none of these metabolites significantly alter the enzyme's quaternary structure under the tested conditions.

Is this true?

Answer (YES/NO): YES